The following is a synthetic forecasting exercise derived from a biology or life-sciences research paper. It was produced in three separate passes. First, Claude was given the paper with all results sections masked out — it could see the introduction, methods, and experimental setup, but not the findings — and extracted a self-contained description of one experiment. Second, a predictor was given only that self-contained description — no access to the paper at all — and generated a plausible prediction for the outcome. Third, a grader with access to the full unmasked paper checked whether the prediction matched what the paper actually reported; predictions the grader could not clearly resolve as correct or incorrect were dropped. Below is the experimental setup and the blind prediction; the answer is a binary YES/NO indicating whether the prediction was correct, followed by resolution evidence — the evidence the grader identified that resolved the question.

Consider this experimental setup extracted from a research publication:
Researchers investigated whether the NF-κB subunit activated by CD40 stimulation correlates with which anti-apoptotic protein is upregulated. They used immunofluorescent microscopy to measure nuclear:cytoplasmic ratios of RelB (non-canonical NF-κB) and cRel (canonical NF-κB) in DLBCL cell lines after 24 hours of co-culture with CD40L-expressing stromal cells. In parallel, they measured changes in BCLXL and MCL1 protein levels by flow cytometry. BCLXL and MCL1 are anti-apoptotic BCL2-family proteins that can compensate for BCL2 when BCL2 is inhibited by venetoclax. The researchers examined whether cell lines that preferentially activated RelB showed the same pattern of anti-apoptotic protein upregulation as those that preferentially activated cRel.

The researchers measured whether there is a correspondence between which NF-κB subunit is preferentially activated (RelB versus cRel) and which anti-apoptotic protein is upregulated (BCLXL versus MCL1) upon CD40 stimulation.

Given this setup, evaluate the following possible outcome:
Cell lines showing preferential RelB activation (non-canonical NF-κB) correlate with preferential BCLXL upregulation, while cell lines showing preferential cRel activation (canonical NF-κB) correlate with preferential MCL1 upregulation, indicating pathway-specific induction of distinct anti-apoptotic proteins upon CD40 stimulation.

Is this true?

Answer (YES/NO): NO